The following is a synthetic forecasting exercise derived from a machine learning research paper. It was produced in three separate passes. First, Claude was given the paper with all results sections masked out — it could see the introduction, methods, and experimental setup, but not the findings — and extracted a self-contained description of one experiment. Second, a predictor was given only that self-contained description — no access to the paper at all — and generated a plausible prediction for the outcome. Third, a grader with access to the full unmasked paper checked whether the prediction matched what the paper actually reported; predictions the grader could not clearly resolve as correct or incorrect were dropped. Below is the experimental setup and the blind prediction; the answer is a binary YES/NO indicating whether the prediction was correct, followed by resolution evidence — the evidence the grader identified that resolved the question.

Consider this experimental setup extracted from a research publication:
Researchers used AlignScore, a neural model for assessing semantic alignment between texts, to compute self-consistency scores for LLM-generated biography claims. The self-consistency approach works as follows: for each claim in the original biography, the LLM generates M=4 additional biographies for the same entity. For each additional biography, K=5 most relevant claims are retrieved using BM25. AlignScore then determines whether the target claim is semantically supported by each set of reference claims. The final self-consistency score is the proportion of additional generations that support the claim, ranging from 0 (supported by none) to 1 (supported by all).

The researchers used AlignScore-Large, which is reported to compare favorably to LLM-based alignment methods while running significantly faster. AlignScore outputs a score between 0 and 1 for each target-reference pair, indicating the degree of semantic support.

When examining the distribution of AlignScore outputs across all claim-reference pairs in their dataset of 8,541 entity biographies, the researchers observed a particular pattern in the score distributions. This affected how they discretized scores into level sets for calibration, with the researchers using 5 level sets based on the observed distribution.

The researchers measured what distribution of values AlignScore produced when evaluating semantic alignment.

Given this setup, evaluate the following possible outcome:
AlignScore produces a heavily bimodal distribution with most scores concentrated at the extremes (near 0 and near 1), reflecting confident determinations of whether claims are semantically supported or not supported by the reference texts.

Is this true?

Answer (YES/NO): YES